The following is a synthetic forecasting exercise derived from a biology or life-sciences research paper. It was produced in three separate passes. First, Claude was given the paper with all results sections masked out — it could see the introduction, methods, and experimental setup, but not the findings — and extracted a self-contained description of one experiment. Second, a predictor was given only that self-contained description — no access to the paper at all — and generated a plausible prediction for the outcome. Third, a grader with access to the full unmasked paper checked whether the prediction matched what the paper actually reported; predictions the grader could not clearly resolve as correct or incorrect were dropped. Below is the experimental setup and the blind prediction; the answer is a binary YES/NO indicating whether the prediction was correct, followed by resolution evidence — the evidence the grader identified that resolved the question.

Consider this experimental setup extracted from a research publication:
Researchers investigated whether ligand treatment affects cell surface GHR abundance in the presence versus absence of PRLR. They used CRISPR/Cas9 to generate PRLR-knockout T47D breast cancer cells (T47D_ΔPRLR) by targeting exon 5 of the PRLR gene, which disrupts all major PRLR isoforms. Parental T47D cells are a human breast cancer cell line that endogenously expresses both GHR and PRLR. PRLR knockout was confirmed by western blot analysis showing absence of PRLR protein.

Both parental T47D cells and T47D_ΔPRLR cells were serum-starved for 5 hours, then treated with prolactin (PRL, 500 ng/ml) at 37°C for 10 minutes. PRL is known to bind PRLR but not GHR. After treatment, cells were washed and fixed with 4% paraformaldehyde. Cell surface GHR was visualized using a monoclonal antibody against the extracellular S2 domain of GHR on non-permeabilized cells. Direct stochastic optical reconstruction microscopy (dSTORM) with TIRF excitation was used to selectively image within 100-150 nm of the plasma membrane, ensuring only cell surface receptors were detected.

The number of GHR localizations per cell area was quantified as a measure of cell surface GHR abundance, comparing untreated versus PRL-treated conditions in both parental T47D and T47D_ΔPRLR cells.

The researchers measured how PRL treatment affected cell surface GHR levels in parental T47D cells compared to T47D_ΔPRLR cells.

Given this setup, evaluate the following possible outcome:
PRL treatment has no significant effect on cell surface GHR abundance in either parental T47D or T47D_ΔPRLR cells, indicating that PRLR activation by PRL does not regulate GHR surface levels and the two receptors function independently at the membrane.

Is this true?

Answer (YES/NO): NO